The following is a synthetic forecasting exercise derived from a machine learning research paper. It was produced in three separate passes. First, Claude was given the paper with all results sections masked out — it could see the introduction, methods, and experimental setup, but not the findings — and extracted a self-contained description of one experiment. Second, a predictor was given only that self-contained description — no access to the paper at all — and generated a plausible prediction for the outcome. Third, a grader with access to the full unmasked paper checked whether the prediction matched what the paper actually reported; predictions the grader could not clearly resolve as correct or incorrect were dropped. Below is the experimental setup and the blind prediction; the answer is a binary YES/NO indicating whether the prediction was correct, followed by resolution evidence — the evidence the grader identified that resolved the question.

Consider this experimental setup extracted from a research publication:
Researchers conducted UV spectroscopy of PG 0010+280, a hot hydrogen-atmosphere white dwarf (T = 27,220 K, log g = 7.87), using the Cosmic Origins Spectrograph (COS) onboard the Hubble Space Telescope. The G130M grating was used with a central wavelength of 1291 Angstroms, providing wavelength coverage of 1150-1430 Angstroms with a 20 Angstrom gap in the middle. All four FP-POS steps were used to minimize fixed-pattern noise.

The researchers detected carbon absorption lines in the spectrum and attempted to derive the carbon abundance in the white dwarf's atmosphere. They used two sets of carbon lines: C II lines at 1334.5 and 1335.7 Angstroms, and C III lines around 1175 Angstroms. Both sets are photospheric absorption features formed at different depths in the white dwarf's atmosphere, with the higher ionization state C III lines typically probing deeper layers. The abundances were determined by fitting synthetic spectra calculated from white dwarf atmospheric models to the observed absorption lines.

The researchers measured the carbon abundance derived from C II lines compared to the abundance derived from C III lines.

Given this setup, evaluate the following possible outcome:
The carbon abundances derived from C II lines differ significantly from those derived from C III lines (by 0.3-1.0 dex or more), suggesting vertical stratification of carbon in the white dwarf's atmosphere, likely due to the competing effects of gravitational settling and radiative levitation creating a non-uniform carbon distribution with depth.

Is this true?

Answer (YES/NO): YES